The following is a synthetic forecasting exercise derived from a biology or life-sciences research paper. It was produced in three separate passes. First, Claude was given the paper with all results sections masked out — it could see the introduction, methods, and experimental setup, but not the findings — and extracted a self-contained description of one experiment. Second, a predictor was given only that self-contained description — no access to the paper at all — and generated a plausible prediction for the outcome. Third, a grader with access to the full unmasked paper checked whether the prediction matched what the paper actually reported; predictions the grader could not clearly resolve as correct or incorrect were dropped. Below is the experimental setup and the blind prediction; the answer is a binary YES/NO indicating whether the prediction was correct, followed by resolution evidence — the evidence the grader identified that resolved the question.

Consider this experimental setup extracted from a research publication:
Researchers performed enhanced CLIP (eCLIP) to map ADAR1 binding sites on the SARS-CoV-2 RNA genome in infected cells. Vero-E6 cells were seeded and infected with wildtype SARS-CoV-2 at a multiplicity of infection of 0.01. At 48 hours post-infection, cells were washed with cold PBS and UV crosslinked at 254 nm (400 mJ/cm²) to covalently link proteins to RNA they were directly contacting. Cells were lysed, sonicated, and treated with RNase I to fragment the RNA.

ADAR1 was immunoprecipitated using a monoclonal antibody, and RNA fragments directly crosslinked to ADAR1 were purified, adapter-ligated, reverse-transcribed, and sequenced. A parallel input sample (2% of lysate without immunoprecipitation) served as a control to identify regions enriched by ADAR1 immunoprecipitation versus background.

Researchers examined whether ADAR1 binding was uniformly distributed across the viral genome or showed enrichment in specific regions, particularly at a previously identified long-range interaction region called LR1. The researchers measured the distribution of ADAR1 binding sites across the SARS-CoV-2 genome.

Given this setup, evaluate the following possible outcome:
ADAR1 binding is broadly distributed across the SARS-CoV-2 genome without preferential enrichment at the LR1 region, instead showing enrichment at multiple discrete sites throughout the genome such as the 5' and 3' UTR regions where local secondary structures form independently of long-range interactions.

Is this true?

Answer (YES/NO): NO